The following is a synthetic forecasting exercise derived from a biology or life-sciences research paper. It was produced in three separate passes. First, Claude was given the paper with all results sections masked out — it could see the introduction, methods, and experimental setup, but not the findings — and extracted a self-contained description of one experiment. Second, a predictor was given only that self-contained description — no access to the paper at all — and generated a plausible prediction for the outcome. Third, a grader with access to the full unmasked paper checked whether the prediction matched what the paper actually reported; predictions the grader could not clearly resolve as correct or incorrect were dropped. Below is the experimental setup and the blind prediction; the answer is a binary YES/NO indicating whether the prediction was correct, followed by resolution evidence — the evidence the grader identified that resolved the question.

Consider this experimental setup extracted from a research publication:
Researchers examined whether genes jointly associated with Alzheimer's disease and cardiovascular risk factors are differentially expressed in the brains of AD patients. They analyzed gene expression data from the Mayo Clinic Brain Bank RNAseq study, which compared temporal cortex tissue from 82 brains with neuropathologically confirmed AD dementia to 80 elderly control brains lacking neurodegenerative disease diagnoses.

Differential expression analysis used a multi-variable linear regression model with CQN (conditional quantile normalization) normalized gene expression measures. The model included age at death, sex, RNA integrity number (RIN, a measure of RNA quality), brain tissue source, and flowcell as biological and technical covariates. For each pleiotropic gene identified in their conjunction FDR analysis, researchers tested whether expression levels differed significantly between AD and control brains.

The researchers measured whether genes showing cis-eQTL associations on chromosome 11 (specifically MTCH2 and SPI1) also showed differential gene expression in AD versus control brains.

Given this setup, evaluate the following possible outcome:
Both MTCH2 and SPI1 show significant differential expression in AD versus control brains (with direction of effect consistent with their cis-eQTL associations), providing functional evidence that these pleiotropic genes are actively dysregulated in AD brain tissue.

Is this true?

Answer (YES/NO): YES